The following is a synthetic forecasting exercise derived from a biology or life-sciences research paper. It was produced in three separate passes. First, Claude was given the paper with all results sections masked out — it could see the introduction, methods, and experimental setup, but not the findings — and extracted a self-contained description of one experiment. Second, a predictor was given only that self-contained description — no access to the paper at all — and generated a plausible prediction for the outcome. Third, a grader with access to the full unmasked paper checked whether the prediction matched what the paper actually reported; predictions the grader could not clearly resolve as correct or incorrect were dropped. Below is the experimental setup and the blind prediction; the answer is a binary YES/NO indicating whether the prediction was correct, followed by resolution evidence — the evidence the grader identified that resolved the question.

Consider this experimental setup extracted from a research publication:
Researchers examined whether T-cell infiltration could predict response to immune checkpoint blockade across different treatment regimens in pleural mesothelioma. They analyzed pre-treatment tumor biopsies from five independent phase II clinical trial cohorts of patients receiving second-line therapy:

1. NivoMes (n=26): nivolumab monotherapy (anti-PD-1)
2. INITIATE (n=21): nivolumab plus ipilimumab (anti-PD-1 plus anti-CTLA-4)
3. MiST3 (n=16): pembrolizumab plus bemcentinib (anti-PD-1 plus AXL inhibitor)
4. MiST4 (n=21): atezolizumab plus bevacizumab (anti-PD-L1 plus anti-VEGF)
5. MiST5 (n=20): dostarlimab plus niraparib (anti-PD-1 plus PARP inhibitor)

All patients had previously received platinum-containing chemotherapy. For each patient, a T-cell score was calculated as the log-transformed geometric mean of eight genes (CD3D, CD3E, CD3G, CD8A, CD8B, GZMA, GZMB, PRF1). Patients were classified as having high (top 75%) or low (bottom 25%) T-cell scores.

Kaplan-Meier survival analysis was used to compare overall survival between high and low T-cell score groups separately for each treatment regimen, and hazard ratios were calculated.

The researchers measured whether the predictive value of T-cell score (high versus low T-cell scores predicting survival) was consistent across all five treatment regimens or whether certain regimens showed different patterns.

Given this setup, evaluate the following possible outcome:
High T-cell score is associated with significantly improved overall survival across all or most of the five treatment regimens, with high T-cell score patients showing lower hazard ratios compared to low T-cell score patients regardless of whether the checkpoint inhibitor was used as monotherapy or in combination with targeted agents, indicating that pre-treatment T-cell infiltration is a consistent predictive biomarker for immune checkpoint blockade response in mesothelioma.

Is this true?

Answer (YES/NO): NO